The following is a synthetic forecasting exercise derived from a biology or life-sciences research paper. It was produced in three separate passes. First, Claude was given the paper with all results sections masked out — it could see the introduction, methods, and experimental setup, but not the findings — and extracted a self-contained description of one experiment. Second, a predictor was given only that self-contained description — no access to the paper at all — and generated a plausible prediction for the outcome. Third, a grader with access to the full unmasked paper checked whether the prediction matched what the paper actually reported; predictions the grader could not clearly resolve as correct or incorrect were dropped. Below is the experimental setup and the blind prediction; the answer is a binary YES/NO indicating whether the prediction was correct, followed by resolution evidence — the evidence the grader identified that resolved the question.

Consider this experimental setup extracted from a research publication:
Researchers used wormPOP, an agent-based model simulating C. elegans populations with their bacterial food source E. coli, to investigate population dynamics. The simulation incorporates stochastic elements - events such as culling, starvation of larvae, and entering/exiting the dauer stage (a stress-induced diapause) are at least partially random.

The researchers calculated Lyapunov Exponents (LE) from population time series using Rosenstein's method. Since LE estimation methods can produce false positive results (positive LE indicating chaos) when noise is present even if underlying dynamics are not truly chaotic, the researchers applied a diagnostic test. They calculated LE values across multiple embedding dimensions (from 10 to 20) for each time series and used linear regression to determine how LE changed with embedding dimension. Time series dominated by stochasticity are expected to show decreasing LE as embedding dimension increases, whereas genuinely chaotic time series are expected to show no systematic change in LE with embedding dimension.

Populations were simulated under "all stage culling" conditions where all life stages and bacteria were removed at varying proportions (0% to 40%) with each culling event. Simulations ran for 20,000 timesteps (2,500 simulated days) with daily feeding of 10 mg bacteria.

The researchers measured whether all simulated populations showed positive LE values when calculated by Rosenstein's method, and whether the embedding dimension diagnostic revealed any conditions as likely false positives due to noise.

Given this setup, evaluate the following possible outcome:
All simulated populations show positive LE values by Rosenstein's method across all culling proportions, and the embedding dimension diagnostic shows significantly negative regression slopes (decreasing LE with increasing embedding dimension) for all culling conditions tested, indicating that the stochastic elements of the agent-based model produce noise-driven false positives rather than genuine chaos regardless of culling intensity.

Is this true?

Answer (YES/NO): NO